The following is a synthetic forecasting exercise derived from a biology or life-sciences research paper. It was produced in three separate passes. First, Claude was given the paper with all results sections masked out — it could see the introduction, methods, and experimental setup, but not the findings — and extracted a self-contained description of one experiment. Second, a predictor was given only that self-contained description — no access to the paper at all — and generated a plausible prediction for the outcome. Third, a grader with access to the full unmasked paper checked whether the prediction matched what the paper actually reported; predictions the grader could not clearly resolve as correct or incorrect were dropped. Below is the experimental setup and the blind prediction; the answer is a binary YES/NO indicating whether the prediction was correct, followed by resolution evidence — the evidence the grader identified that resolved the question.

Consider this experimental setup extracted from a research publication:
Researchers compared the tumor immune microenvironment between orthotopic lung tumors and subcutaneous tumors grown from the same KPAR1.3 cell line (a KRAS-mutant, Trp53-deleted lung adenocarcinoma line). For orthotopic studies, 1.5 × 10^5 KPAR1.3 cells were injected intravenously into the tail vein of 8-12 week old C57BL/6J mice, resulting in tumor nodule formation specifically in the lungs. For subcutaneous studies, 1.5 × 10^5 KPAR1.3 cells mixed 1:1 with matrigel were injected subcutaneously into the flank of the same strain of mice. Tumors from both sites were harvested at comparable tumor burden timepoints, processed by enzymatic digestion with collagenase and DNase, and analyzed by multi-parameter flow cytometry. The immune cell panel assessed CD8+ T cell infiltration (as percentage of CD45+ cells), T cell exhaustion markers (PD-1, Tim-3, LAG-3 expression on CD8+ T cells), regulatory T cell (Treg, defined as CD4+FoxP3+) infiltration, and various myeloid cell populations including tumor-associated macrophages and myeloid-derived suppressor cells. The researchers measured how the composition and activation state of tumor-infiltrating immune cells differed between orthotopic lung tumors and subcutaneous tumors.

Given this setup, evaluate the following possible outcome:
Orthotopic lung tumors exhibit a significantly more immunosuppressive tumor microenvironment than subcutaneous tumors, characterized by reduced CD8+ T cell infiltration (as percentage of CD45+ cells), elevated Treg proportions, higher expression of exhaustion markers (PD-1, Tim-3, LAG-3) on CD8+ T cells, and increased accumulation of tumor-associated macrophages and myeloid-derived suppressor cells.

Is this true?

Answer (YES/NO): NO